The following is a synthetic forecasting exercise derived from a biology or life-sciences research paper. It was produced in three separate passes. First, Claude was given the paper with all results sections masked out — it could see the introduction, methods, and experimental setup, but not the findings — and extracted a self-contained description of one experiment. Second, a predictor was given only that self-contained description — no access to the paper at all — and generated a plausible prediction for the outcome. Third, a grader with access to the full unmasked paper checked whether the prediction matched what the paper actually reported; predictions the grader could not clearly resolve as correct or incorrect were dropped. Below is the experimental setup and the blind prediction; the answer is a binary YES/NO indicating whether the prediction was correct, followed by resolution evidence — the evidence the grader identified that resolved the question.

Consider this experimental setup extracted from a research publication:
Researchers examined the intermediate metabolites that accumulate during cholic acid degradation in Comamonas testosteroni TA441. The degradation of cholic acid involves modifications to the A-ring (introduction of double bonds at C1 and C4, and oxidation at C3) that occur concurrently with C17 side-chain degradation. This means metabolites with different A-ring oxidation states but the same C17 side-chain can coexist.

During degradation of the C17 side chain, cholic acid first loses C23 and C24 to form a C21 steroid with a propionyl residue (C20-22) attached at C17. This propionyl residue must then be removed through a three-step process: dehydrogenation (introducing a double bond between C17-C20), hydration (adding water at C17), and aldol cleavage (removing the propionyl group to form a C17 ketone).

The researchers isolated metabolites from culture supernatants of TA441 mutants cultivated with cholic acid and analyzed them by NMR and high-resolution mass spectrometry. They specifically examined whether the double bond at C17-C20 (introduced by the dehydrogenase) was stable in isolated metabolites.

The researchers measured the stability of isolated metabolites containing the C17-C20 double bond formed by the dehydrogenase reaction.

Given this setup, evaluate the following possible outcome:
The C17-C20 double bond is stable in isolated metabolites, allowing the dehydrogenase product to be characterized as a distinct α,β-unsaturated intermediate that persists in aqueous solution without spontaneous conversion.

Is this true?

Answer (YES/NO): NO